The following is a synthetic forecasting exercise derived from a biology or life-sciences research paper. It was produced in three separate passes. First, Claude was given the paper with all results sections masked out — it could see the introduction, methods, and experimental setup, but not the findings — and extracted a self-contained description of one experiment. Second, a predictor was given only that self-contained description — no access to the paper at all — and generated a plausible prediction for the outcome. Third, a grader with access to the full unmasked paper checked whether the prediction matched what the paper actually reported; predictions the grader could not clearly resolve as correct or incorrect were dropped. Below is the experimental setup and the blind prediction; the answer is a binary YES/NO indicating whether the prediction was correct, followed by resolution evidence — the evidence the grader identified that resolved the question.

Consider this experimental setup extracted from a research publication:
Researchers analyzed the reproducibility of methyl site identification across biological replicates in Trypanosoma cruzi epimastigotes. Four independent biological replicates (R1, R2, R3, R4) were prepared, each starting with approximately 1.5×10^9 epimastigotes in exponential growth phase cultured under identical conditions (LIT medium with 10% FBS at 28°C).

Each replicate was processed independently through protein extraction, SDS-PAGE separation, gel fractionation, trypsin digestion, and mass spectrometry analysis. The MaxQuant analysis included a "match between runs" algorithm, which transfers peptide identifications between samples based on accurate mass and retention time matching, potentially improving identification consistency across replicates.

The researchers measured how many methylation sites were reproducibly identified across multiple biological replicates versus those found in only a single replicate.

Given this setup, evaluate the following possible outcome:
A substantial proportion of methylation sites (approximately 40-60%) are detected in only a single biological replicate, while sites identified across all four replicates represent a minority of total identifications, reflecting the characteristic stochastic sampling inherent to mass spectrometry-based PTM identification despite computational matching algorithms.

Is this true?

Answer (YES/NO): NO